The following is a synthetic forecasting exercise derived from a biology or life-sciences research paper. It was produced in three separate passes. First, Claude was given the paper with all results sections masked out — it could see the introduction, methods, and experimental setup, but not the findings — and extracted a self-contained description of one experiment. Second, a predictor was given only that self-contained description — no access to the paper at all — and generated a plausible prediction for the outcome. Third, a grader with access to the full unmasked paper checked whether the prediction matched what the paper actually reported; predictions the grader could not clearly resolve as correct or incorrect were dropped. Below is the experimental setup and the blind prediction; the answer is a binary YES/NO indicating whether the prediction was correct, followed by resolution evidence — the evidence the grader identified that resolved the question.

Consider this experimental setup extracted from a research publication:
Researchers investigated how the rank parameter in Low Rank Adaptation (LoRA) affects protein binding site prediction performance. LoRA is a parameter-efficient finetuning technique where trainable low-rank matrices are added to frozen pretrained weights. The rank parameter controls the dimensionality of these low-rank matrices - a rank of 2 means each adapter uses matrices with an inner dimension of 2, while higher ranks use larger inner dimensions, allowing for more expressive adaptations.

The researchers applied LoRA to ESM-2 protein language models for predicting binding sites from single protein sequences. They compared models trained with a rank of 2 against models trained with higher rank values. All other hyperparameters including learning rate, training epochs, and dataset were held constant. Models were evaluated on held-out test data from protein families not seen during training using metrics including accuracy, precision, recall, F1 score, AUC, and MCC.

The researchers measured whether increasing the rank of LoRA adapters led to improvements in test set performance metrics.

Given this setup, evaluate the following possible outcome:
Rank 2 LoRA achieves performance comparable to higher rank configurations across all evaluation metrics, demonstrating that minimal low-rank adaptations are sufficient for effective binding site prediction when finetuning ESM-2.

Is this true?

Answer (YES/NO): YES